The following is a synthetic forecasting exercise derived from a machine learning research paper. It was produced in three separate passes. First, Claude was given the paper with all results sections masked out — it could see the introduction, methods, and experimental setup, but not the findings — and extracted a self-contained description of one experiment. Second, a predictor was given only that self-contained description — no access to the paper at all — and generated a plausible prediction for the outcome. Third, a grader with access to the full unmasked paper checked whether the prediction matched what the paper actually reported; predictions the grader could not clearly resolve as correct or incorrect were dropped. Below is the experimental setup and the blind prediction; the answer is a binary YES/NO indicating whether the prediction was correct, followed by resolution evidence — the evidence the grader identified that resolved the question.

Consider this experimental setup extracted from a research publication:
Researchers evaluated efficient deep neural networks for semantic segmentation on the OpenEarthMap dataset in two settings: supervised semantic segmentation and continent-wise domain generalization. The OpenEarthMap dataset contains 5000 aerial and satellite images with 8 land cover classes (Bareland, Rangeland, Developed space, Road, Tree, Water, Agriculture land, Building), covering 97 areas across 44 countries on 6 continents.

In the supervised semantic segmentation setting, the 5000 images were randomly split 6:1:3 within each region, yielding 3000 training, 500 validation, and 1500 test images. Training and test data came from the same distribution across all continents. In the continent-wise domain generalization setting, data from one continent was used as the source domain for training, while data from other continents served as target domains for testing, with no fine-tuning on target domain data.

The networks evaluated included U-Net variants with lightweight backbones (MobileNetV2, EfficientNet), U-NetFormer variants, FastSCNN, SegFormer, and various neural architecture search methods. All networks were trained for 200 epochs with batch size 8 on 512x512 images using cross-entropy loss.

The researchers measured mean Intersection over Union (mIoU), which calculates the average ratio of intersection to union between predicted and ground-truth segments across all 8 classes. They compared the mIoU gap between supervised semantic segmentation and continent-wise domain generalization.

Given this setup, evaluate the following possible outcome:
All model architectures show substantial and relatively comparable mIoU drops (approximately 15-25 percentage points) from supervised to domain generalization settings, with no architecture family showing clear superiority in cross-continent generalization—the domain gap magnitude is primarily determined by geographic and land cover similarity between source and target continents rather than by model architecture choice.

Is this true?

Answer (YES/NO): NO